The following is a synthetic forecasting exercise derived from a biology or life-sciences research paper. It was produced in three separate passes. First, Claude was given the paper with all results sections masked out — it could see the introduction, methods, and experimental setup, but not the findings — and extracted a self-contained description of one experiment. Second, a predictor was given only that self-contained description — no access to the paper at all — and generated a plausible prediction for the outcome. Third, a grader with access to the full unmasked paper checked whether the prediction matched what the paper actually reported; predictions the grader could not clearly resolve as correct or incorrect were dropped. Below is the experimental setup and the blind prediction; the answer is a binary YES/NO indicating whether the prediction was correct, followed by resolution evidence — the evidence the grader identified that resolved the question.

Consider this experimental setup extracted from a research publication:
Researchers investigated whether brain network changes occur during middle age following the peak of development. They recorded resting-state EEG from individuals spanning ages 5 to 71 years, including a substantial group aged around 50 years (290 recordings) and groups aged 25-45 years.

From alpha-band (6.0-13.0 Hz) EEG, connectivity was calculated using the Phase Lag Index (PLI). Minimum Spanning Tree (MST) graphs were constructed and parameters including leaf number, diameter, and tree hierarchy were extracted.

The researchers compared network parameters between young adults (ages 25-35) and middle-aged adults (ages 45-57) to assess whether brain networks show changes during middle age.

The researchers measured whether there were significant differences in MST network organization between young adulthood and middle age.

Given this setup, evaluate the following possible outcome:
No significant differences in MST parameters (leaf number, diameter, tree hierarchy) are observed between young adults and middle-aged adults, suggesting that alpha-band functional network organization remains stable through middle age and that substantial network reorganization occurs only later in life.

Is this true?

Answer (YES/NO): YES